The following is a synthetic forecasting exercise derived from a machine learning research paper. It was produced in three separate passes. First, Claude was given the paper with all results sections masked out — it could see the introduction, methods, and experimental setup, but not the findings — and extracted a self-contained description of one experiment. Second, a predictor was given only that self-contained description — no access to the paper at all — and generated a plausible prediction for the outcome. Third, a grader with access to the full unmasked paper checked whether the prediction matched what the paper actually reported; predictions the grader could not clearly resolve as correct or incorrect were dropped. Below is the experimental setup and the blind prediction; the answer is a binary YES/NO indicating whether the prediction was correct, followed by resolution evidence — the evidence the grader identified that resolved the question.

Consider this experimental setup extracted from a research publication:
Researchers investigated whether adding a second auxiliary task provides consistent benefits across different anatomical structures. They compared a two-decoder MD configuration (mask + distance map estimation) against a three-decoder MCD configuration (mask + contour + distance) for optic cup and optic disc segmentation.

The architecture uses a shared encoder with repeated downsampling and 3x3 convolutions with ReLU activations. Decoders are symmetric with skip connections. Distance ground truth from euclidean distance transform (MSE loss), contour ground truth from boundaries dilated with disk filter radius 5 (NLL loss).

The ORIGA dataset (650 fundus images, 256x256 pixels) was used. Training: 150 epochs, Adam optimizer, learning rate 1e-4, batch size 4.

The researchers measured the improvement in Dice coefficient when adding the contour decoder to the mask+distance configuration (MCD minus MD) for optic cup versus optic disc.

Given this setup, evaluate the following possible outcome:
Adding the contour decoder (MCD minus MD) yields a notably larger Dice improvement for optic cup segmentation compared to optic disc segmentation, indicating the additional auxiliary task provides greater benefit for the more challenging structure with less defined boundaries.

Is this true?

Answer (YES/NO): YES